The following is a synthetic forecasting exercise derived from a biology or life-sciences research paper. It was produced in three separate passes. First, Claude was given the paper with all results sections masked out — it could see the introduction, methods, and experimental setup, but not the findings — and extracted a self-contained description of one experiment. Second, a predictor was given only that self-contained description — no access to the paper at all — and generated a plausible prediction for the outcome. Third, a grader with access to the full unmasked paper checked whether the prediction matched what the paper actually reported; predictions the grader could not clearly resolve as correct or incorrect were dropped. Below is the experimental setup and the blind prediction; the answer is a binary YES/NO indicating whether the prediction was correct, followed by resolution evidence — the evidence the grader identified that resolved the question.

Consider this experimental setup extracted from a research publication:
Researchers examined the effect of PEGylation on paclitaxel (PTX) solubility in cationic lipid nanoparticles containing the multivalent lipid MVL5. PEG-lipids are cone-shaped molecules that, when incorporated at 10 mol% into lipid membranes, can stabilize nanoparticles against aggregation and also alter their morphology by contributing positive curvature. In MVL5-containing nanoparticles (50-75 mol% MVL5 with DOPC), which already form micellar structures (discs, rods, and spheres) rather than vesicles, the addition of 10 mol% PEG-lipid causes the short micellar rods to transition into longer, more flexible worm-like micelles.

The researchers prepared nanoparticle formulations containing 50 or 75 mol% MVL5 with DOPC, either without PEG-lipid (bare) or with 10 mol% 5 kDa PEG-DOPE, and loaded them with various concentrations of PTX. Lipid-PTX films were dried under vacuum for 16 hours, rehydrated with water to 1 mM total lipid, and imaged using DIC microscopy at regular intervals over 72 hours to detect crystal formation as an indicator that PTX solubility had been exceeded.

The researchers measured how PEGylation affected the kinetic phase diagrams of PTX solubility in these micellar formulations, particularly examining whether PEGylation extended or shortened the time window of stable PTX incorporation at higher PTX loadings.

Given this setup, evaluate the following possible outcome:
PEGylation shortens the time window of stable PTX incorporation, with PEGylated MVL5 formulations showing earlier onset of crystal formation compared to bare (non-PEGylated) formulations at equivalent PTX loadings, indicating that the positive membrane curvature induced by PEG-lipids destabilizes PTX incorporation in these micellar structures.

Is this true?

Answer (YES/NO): YES